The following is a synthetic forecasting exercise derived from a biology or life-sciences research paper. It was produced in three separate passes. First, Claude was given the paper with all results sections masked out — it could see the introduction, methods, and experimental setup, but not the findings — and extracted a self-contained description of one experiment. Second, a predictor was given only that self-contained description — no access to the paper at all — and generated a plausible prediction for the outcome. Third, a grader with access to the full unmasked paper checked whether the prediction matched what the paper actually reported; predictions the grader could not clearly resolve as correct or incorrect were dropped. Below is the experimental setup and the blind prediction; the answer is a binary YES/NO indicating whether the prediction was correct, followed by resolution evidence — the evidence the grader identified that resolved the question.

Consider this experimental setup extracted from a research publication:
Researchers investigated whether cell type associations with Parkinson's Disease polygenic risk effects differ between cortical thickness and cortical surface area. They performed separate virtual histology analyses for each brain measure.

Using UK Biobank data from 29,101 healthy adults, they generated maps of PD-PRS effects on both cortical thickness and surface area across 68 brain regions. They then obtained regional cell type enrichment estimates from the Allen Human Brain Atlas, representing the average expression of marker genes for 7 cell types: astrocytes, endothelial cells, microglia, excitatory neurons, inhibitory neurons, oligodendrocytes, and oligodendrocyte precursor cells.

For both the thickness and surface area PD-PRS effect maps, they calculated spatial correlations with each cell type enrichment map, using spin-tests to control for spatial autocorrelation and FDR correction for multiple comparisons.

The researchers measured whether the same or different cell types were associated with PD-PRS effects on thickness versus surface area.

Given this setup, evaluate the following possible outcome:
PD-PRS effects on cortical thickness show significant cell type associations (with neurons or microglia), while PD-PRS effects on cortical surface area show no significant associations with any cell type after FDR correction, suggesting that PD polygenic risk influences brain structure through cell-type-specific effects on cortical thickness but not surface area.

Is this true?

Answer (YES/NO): NO